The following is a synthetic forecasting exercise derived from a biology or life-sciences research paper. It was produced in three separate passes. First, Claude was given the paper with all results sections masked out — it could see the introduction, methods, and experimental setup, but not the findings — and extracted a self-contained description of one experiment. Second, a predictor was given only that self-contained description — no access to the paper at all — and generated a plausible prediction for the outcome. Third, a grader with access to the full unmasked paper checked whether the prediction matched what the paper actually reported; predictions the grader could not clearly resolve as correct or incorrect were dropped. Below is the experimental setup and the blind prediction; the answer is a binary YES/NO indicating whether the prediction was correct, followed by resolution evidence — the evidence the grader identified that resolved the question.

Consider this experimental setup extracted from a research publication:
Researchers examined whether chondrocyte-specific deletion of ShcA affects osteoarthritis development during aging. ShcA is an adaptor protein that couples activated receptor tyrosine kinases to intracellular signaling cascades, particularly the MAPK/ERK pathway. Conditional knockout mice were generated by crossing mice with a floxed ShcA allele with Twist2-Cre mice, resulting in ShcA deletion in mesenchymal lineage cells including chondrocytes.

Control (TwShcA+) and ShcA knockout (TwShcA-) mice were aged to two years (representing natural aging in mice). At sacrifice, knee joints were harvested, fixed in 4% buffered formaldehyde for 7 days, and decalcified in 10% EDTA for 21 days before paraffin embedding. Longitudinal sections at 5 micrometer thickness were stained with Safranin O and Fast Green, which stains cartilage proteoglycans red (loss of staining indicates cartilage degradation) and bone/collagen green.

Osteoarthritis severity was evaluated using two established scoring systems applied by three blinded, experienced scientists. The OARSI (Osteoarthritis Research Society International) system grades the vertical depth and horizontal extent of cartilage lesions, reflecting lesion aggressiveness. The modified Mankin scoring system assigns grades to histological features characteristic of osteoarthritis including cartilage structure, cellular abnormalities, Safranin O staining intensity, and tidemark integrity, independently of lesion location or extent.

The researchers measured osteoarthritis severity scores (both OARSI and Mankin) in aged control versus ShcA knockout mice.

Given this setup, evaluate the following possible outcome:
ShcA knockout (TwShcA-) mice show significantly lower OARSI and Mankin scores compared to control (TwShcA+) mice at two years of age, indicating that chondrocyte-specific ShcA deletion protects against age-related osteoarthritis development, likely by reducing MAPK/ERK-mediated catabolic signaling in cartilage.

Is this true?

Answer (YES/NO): YES